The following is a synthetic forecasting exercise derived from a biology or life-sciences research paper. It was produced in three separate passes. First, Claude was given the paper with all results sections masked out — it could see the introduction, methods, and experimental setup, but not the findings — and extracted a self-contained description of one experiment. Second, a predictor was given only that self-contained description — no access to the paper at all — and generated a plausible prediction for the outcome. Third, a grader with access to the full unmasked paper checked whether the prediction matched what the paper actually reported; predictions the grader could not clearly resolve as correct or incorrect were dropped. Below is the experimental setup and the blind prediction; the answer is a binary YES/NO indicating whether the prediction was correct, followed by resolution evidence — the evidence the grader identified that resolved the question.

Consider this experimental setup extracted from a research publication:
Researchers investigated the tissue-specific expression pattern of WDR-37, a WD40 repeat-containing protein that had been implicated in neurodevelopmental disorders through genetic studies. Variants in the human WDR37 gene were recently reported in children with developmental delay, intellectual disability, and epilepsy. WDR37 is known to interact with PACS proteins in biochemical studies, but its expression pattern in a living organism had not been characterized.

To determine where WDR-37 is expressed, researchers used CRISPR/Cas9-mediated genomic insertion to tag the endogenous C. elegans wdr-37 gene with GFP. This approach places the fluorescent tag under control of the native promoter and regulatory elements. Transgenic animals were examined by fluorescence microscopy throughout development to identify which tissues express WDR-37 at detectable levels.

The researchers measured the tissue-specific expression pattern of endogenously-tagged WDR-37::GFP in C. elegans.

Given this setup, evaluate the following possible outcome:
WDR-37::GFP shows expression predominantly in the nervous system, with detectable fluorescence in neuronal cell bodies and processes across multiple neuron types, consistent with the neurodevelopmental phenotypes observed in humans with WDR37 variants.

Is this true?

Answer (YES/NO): NO